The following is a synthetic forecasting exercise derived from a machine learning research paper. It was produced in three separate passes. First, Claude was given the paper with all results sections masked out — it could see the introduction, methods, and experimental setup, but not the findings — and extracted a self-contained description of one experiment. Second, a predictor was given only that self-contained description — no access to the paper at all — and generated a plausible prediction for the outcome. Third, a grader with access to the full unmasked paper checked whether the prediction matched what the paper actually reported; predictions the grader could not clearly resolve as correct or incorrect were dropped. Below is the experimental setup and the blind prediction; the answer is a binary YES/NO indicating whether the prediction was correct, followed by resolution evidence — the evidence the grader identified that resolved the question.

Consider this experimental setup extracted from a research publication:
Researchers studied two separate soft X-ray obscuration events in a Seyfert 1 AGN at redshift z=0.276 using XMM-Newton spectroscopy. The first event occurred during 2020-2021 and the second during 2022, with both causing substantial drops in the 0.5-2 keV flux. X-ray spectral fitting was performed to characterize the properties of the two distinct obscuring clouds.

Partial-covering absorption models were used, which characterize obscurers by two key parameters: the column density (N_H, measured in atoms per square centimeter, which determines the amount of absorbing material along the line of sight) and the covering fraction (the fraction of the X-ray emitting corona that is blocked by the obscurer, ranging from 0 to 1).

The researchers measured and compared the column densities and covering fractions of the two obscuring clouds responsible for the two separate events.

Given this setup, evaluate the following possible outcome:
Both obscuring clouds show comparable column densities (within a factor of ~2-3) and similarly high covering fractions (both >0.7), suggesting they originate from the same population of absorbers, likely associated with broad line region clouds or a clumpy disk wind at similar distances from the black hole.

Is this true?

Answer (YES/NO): NO